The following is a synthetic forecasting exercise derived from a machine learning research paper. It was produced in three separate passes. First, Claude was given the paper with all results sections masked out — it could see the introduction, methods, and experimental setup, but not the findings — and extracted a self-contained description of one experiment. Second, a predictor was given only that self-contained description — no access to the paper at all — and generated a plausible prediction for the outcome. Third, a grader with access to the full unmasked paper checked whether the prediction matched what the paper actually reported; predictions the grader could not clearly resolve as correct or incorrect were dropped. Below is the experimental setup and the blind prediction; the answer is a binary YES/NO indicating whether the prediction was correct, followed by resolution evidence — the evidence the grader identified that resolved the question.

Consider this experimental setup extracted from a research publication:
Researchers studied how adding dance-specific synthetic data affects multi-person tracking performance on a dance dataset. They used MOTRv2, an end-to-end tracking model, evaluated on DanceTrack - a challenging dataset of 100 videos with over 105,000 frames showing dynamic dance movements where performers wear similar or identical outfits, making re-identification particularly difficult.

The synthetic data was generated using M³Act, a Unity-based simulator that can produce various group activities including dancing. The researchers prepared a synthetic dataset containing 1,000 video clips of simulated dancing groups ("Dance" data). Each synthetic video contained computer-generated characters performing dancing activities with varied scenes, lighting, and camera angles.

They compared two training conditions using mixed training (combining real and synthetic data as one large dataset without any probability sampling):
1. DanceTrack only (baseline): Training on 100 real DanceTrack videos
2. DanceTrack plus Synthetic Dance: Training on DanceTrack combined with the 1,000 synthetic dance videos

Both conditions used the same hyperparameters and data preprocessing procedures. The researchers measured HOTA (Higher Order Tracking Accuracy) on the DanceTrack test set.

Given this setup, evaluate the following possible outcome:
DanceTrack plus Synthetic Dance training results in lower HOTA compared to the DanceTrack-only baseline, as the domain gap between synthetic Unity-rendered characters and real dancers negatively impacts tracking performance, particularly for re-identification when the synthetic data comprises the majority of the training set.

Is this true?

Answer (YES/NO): YES